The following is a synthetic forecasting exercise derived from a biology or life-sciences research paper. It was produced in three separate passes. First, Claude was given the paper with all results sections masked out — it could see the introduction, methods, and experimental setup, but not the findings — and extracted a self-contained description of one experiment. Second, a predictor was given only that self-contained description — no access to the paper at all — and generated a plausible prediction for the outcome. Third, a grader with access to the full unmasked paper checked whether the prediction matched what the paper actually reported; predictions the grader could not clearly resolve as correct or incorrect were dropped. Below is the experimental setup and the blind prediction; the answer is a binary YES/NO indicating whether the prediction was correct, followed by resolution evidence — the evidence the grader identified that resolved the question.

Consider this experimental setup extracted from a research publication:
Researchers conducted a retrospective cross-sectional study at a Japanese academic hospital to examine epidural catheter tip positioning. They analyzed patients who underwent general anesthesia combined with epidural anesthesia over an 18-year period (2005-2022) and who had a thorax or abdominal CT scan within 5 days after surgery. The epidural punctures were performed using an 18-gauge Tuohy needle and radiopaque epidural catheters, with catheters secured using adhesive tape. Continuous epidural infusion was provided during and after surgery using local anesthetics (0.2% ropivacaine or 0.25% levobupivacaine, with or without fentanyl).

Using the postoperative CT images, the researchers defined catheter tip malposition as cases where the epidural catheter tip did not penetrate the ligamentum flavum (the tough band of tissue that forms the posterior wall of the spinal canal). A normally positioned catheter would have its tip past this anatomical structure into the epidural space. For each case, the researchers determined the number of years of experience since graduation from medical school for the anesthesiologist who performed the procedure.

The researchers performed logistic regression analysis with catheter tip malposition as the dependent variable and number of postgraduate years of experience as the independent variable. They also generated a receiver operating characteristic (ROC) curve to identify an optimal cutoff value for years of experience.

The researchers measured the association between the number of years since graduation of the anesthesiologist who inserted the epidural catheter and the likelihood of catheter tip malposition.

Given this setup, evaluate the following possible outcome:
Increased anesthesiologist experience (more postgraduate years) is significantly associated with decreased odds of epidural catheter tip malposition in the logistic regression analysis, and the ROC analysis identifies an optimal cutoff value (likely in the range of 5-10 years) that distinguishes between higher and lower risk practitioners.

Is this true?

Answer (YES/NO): NO